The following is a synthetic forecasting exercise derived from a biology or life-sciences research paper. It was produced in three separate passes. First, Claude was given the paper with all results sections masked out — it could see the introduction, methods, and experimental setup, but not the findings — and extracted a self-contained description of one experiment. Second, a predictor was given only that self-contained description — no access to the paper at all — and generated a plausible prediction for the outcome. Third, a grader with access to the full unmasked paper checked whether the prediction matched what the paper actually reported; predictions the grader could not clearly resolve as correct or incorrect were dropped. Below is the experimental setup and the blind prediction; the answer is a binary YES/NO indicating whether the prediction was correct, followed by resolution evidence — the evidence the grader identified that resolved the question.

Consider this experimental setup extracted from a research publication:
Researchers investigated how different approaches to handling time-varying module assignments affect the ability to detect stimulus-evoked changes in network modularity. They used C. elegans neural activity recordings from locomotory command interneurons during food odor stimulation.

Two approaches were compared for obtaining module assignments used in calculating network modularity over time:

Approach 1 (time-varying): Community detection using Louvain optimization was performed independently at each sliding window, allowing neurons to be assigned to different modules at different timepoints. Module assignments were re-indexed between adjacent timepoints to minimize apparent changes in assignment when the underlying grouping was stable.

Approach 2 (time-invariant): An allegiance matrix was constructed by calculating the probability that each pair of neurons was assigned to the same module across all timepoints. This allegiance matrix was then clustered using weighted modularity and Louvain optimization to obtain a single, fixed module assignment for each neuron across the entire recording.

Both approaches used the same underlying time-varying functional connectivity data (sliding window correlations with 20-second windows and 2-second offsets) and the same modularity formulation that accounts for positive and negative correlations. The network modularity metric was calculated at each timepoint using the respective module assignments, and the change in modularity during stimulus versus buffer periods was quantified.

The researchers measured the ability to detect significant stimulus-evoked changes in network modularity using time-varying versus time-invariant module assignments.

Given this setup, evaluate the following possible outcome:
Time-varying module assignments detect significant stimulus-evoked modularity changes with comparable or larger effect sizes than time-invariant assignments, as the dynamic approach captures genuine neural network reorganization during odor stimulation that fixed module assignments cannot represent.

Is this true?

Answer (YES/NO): NO